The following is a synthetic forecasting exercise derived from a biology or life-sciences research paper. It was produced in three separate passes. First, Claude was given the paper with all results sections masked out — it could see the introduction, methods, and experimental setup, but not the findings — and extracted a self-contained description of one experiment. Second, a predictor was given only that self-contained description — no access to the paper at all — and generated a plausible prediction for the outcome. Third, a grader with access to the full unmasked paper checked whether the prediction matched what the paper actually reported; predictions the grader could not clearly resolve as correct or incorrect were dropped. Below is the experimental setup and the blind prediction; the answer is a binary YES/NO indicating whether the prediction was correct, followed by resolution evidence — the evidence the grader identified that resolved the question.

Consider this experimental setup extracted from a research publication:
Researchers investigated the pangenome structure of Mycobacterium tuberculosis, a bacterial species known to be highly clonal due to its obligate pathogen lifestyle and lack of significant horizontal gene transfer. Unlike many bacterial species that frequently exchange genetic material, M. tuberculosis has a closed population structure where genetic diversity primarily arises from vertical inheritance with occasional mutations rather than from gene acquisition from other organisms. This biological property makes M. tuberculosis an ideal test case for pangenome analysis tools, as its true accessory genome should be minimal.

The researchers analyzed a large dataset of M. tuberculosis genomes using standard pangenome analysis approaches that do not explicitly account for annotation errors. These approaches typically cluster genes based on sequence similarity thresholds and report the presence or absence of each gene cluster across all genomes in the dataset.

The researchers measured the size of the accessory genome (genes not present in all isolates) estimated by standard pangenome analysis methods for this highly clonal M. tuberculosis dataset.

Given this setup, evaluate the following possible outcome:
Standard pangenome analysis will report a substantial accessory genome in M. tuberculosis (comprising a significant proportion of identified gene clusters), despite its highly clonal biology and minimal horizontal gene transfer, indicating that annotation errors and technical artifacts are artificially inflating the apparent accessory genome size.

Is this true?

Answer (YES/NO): YES